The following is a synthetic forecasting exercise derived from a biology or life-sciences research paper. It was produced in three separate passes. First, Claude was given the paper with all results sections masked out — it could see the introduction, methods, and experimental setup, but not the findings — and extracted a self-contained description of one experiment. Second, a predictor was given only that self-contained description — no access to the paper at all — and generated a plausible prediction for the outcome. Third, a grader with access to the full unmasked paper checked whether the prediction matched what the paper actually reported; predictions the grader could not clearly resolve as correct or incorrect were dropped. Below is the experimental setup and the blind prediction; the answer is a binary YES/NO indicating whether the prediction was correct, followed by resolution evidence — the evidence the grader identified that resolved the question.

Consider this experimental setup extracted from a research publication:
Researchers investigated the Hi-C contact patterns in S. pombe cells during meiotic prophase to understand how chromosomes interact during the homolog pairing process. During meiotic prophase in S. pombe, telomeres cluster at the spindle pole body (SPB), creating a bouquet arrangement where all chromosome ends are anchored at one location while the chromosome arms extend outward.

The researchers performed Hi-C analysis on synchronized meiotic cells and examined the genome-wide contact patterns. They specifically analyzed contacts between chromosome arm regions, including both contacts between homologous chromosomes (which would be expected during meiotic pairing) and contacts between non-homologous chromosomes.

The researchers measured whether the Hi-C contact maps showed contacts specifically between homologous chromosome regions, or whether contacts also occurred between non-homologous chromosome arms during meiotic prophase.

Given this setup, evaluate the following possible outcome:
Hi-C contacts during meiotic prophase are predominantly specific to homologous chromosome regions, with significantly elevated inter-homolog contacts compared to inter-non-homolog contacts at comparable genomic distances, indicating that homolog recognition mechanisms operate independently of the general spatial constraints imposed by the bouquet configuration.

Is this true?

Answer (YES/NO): NO